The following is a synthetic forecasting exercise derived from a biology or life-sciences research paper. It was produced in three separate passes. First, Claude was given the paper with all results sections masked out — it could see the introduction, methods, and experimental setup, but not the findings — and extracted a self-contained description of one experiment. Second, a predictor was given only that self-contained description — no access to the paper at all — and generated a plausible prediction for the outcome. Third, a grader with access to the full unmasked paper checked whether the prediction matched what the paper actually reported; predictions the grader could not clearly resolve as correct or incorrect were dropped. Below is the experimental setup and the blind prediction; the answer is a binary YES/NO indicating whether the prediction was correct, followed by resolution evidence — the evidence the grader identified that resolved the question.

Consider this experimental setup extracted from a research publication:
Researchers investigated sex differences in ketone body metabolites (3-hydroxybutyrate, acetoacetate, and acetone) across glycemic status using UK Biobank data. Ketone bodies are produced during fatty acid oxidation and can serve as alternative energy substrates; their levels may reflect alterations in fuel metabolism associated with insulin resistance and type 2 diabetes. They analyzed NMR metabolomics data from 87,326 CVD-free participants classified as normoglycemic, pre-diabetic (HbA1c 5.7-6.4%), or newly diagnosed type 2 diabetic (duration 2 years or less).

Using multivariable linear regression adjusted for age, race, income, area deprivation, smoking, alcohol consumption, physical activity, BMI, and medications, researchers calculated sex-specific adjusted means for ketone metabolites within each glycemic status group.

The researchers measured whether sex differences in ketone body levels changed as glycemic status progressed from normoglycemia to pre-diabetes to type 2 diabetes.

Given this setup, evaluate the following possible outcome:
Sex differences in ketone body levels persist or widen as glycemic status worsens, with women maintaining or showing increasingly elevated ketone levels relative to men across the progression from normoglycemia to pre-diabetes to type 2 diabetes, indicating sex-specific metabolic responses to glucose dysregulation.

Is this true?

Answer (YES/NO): NO